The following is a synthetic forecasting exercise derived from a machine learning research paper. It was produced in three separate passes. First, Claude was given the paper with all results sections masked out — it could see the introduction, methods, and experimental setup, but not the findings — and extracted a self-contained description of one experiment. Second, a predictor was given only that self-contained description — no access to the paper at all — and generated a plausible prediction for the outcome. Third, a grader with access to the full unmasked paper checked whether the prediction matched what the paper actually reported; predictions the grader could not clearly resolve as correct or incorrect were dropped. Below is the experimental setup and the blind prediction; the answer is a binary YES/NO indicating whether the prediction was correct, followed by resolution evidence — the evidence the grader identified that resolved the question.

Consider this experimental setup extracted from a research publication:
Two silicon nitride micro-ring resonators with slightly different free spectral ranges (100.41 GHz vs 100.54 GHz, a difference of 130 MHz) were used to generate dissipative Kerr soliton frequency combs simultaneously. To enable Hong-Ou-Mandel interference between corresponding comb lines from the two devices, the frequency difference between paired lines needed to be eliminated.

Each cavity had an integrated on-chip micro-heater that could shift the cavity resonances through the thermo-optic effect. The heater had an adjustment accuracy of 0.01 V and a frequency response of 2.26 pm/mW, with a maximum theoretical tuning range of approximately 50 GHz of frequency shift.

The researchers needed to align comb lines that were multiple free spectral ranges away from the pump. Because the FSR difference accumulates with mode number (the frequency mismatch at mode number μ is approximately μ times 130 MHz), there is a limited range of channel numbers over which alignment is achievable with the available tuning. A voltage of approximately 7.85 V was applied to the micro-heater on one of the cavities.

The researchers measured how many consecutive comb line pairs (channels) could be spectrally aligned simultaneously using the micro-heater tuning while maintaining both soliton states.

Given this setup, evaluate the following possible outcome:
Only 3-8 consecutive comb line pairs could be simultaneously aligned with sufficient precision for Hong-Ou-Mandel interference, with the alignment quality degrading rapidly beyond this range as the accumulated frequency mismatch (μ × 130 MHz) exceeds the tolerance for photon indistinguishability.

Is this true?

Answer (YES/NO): NO